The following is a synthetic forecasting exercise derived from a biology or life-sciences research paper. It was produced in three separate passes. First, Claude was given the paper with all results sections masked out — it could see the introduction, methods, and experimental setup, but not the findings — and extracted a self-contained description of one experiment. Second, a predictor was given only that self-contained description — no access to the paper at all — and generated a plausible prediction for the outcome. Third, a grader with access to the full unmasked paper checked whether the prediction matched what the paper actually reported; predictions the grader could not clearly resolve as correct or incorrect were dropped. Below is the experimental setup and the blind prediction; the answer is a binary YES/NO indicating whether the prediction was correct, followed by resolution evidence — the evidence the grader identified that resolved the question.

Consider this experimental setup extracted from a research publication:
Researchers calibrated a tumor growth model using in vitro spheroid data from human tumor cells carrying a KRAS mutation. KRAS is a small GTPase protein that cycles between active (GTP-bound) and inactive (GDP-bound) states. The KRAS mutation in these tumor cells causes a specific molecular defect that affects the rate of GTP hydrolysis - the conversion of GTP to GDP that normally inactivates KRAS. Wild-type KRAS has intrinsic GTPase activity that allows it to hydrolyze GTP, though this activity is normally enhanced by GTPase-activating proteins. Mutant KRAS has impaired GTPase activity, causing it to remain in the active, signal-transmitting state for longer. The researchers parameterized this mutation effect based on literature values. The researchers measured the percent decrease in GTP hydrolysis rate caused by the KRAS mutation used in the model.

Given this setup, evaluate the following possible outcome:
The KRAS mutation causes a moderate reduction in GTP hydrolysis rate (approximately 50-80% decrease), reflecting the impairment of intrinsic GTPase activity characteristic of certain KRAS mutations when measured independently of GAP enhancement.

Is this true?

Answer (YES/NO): NO